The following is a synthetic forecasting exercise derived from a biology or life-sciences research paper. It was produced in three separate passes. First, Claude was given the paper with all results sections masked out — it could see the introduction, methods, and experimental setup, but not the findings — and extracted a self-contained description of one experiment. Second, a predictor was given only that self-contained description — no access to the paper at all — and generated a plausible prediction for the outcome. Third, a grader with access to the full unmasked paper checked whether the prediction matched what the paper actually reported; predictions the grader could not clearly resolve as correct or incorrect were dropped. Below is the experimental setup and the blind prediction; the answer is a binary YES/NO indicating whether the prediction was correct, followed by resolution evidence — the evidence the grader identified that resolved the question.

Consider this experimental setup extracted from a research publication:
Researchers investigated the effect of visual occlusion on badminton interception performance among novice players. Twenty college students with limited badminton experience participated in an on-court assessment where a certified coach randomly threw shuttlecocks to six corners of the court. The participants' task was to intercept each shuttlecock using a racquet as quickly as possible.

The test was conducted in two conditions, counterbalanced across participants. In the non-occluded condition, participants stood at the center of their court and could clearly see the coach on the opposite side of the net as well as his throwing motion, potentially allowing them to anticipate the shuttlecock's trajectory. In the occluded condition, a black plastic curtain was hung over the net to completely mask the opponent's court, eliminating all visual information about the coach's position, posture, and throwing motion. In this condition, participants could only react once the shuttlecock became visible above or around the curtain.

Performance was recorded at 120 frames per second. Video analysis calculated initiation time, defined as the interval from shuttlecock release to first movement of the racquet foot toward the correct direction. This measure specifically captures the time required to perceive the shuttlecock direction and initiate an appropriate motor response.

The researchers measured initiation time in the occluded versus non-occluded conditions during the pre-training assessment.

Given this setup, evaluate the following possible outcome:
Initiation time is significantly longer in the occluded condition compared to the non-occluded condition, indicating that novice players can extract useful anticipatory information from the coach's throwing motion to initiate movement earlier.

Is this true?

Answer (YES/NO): YES